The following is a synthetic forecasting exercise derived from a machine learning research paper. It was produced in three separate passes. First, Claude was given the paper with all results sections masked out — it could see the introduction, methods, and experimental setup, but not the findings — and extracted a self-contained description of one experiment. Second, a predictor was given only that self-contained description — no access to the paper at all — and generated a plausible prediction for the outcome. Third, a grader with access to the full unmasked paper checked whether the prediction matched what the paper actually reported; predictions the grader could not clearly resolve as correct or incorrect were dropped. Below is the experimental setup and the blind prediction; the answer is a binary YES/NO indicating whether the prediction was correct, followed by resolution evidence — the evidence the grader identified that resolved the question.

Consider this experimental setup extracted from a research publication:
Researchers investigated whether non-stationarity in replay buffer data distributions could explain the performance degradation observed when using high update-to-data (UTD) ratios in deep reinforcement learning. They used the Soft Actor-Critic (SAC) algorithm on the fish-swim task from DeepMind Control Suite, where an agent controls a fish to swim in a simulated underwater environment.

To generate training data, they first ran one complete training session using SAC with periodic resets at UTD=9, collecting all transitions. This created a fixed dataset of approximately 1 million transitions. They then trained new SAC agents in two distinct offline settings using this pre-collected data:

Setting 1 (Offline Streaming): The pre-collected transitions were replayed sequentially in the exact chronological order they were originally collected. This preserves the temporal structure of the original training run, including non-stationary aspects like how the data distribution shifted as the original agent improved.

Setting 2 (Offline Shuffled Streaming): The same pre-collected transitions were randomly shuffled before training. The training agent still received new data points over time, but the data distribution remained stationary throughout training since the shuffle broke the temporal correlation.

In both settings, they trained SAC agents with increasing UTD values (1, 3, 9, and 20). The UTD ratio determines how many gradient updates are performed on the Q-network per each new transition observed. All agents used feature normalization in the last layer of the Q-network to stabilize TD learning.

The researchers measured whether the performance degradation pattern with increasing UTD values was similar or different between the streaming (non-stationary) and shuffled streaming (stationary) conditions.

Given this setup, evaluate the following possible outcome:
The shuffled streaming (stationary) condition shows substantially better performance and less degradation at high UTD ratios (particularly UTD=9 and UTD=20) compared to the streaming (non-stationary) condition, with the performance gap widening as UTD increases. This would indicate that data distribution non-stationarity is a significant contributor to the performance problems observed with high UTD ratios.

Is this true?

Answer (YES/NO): NO